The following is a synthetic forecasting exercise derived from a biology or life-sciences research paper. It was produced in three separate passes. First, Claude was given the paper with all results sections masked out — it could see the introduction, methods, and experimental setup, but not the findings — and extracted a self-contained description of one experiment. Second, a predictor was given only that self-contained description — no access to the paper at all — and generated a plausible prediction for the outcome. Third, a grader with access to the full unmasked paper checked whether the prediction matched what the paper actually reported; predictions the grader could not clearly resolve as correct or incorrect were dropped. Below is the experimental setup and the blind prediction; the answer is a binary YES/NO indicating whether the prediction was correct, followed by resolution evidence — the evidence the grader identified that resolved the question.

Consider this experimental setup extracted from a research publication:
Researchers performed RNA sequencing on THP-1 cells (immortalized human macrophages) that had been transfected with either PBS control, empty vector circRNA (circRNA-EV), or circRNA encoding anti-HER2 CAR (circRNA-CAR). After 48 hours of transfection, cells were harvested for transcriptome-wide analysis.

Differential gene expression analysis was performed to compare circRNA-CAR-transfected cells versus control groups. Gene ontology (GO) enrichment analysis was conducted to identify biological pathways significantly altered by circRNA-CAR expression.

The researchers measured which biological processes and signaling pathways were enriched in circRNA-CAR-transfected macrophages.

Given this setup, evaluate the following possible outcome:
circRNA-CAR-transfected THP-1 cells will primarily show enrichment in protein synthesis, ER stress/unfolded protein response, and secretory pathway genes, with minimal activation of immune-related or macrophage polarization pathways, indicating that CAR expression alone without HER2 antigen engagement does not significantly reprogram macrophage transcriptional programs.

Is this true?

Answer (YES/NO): NO